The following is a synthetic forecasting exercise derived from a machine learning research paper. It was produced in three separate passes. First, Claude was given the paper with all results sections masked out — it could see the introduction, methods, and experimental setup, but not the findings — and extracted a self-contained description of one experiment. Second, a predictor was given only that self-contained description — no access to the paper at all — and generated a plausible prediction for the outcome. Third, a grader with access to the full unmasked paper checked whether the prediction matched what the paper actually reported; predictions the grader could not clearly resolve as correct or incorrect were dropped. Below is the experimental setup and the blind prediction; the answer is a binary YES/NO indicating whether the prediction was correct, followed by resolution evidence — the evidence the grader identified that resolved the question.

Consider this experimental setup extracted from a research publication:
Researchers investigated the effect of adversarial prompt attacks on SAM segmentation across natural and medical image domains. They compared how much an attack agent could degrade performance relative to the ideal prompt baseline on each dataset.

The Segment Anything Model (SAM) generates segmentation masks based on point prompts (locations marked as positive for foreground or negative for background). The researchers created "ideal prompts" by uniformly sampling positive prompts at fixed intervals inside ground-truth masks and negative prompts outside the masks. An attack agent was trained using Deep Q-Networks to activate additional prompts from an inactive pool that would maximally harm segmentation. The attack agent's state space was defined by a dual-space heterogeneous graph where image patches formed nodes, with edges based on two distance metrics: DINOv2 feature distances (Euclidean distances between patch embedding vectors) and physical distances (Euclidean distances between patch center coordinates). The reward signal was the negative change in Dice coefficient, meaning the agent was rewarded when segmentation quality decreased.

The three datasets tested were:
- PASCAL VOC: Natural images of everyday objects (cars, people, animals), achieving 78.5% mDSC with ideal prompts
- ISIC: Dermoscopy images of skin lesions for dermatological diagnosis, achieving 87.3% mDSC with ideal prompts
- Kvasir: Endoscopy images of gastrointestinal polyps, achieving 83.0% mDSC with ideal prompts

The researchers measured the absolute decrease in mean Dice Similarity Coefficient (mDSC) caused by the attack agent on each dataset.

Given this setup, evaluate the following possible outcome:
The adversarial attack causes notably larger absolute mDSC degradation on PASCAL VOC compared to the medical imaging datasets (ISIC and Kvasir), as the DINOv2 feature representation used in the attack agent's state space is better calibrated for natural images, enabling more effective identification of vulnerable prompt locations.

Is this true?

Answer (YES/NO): YES